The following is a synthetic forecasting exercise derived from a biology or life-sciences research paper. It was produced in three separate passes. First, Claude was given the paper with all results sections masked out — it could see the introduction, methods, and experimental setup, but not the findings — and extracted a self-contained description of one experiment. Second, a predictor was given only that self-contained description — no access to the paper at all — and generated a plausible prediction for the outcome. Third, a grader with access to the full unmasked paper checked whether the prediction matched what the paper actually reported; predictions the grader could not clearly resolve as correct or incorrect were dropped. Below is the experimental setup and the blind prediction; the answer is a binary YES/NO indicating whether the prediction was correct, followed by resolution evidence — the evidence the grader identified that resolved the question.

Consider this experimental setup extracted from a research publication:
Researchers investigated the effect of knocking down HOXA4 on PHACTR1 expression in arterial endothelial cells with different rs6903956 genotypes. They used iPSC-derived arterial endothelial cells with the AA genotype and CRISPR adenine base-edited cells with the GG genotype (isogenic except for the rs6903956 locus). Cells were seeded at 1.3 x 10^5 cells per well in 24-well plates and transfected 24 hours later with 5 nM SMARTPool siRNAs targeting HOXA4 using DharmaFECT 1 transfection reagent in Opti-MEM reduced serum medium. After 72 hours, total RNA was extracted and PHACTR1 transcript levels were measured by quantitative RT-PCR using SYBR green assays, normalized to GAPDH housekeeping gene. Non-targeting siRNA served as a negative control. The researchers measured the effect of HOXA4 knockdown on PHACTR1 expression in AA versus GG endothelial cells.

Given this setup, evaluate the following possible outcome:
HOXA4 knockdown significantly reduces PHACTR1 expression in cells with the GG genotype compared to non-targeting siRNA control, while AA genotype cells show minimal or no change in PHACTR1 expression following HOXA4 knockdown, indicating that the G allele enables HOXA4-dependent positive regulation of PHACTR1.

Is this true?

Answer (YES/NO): NO